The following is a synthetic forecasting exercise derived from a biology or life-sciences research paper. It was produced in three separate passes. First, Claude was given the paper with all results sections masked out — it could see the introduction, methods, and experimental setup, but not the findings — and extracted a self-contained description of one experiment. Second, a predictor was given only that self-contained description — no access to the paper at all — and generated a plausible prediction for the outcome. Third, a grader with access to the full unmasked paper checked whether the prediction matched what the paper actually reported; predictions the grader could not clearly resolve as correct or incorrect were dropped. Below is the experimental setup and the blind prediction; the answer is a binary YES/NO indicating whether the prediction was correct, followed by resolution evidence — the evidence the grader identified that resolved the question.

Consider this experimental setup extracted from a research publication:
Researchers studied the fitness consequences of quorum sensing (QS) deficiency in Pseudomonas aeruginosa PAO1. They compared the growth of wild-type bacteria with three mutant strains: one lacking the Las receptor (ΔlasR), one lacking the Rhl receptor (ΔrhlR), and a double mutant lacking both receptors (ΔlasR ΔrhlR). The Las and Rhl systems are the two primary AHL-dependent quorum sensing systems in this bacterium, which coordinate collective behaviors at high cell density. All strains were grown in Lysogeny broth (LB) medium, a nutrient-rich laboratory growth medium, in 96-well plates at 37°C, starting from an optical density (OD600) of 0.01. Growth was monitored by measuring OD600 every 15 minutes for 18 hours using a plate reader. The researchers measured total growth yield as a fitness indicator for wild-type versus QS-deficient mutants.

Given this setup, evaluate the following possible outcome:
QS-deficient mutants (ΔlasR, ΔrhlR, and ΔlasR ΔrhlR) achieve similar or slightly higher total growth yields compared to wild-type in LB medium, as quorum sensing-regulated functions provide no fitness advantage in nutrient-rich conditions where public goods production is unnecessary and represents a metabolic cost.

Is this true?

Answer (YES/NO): NO